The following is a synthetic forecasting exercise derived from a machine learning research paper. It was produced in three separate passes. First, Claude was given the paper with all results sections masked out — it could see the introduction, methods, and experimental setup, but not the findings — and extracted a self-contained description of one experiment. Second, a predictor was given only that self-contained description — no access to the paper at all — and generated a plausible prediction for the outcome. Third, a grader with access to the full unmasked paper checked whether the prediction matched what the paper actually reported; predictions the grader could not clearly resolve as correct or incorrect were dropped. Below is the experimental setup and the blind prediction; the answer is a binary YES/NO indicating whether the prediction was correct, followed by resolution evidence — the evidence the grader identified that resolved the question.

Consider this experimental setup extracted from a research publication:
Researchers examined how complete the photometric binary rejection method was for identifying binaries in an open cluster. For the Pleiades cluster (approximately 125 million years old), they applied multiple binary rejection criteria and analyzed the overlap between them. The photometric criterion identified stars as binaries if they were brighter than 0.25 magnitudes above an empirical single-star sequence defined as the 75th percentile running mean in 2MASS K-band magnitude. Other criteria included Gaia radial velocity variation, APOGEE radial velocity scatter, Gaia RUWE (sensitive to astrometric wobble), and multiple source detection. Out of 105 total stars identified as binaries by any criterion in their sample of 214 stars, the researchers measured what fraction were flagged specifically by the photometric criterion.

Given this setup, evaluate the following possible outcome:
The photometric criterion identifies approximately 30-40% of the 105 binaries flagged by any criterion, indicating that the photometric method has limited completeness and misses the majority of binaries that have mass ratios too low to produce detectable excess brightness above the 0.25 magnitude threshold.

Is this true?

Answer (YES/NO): NO